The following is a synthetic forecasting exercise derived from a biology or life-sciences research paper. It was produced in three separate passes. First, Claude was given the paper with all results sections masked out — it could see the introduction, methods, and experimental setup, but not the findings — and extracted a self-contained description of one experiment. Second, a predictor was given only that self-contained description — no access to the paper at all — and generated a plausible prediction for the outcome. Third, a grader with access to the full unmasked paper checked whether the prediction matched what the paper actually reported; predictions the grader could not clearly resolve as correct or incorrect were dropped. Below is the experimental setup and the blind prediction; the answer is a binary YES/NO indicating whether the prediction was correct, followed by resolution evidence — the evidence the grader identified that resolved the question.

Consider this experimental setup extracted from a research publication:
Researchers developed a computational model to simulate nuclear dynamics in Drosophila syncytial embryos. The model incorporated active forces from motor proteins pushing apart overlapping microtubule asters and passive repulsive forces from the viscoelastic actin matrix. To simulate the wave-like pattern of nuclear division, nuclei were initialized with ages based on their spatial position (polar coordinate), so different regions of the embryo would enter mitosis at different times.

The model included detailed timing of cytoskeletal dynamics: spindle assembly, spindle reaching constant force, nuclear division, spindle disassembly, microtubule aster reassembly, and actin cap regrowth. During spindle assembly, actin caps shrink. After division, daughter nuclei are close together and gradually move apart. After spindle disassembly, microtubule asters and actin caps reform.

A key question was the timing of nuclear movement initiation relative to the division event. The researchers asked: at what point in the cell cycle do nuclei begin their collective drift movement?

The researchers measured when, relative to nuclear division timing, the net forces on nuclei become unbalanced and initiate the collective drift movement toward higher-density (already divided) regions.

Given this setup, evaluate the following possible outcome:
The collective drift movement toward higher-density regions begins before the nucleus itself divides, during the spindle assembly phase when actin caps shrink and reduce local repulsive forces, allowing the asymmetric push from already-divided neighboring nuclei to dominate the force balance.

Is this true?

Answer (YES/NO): NO